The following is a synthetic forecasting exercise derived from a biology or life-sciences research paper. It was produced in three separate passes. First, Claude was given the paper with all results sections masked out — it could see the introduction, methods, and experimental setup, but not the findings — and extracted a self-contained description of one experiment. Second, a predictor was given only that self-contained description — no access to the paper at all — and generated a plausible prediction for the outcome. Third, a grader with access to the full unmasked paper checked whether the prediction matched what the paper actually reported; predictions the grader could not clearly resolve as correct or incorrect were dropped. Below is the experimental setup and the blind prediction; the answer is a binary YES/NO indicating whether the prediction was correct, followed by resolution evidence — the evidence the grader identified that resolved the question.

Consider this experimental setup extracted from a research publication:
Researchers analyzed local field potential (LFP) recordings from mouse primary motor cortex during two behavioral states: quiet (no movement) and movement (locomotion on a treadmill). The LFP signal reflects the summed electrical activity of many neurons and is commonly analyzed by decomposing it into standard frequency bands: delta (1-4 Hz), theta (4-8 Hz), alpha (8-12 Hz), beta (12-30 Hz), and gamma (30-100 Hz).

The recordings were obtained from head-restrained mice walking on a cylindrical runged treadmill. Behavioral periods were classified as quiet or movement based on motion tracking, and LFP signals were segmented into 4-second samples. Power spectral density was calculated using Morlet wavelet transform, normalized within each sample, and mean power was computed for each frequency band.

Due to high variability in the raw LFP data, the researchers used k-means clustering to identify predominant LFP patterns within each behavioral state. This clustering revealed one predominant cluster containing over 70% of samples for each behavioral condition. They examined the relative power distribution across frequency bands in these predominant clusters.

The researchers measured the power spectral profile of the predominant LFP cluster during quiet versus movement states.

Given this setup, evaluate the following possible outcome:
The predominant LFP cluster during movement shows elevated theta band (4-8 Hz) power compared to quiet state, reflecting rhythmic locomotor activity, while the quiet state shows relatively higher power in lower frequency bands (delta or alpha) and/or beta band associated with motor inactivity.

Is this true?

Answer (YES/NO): NO